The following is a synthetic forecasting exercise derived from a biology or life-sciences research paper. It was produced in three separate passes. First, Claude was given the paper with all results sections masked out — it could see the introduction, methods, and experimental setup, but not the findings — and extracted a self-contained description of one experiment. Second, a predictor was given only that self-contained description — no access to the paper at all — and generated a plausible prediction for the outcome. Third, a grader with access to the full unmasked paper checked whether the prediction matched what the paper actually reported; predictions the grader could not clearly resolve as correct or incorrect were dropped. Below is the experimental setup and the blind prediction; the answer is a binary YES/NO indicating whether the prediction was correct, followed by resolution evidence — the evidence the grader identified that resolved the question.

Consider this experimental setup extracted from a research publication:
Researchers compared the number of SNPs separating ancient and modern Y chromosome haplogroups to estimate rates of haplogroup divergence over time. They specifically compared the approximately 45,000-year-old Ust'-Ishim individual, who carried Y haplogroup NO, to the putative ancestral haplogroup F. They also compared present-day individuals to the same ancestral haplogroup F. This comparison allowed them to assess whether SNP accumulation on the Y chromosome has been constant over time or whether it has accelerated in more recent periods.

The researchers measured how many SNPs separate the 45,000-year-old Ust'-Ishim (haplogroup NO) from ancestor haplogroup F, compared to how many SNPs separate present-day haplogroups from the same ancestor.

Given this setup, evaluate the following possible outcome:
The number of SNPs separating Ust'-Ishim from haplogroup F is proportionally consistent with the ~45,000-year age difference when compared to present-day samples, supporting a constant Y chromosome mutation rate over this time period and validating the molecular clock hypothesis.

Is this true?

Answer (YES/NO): NO